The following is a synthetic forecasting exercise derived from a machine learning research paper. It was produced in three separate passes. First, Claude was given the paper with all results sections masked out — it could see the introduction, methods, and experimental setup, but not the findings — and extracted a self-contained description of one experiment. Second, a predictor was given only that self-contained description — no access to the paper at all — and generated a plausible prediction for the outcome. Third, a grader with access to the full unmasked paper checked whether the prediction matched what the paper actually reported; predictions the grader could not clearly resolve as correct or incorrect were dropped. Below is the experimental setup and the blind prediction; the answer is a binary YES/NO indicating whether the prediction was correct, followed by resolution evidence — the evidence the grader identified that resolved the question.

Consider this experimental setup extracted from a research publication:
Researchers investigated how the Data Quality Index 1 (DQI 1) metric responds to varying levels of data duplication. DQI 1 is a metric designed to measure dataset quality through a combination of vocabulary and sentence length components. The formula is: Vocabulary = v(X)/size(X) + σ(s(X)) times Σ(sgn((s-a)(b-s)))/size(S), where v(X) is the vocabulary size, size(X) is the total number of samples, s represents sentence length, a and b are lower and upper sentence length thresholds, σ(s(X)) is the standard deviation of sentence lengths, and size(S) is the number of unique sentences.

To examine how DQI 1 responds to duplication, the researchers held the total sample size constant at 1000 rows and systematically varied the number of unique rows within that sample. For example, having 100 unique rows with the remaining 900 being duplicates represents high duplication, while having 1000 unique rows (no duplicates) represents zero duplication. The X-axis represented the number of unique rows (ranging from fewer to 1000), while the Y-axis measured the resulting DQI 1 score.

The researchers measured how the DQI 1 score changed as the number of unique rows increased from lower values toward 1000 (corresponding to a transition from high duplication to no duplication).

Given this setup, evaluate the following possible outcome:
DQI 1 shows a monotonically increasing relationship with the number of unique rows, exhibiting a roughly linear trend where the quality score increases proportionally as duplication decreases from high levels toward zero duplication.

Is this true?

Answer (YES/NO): NO